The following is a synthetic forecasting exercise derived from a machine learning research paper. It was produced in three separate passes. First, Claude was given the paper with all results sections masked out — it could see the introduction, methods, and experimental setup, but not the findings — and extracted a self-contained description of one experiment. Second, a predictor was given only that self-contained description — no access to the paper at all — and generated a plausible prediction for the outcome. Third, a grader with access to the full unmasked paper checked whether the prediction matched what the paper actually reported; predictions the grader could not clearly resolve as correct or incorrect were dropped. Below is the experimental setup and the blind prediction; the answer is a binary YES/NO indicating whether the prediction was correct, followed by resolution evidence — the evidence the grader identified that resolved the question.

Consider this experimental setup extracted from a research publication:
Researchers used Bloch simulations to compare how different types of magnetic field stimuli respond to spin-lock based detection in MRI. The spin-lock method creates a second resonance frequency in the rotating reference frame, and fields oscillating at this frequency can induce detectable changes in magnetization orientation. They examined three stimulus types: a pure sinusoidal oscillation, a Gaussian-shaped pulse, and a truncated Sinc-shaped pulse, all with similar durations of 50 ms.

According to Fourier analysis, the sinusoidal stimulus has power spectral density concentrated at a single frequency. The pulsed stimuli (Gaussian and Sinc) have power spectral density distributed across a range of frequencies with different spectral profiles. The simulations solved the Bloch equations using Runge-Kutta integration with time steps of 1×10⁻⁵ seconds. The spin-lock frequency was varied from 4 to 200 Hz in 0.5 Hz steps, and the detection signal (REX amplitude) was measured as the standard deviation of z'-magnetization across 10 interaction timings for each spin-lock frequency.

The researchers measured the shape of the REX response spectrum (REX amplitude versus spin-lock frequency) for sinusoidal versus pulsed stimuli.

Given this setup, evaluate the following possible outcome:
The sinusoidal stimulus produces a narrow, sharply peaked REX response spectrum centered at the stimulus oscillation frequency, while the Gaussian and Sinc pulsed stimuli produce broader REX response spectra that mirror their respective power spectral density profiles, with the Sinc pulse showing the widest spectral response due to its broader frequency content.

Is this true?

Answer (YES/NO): YES